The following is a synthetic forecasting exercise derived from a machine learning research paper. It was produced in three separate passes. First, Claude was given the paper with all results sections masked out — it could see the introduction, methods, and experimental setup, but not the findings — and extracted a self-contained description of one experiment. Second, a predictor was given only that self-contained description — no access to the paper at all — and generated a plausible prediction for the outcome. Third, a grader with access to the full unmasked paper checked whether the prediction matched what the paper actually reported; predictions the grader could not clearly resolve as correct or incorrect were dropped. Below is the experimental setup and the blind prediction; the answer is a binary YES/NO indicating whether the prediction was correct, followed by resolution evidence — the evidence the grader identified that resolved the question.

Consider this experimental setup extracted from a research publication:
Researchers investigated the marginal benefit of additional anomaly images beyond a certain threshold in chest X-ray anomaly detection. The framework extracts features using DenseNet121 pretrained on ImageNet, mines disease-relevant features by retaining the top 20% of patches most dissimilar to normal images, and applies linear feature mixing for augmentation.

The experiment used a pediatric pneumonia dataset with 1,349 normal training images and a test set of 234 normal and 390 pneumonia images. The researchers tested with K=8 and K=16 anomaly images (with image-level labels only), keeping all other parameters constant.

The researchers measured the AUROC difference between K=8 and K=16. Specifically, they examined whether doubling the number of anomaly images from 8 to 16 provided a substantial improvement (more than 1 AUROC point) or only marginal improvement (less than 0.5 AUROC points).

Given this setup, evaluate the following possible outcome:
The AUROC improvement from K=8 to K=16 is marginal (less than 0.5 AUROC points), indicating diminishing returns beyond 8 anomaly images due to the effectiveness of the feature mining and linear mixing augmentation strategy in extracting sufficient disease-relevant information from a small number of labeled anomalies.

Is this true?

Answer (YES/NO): YES